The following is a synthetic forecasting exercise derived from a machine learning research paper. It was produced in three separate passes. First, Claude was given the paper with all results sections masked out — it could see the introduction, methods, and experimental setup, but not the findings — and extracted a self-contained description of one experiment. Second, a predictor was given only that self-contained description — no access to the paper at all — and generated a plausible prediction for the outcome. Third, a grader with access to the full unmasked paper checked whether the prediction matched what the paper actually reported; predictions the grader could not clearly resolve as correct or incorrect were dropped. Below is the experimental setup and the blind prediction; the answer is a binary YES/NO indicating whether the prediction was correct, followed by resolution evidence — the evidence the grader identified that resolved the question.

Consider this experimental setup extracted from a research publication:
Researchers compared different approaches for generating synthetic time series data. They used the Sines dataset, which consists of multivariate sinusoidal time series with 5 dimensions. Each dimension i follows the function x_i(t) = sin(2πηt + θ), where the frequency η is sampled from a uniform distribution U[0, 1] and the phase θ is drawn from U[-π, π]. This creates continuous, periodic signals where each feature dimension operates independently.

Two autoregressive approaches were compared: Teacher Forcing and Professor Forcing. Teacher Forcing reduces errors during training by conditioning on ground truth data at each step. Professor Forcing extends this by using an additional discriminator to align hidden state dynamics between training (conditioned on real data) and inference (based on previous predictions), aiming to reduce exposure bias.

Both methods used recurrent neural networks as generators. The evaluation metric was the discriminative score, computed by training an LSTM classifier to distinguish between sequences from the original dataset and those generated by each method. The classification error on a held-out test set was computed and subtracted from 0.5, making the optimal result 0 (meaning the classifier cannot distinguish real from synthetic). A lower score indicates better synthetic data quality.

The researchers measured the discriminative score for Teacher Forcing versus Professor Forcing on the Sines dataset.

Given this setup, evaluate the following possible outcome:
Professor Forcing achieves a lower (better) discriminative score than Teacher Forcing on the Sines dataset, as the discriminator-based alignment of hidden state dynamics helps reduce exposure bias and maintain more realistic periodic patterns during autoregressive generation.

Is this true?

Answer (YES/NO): NO